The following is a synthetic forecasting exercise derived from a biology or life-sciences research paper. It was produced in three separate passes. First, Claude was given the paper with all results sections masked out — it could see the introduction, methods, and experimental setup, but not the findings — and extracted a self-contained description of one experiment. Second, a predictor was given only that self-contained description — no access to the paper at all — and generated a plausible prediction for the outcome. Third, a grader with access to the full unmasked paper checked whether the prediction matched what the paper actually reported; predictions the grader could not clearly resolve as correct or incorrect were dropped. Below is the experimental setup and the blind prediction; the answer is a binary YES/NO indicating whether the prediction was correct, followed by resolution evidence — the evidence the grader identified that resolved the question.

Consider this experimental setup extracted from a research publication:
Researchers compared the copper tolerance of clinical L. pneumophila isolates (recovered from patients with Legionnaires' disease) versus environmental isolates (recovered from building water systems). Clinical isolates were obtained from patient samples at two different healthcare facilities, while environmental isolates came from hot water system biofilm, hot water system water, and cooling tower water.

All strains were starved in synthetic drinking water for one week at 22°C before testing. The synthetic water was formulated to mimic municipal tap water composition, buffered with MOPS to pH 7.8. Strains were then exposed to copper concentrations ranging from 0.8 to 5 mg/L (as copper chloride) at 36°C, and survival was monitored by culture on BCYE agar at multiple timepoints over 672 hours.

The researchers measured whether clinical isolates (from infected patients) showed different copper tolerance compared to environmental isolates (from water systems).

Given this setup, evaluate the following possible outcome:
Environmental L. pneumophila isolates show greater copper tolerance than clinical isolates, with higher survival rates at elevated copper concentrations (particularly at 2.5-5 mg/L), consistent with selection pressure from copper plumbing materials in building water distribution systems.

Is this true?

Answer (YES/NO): NO